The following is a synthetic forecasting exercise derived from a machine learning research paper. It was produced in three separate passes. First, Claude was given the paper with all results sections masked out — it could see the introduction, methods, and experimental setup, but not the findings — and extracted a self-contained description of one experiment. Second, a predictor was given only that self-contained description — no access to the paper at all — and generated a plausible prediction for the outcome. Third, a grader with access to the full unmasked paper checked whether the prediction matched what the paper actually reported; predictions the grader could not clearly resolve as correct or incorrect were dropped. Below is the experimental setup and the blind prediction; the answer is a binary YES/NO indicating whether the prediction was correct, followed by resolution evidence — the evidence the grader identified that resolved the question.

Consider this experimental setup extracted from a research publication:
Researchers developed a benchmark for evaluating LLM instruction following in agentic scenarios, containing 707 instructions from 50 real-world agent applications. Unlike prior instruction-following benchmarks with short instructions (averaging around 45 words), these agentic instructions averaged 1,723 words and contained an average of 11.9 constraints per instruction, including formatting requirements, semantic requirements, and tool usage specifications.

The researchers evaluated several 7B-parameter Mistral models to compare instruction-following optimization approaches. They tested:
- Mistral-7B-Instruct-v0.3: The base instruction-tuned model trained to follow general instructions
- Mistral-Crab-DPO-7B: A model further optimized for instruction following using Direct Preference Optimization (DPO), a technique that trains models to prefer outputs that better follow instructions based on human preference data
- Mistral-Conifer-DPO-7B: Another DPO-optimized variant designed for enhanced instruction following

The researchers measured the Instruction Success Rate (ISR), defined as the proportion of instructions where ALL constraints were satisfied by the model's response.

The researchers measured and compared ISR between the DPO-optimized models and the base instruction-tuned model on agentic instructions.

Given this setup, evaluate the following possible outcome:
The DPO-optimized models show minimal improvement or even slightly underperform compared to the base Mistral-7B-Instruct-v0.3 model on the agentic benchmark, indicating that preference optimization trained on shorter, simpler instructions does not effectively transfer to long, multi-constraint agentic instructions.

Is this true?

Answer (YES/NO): YES